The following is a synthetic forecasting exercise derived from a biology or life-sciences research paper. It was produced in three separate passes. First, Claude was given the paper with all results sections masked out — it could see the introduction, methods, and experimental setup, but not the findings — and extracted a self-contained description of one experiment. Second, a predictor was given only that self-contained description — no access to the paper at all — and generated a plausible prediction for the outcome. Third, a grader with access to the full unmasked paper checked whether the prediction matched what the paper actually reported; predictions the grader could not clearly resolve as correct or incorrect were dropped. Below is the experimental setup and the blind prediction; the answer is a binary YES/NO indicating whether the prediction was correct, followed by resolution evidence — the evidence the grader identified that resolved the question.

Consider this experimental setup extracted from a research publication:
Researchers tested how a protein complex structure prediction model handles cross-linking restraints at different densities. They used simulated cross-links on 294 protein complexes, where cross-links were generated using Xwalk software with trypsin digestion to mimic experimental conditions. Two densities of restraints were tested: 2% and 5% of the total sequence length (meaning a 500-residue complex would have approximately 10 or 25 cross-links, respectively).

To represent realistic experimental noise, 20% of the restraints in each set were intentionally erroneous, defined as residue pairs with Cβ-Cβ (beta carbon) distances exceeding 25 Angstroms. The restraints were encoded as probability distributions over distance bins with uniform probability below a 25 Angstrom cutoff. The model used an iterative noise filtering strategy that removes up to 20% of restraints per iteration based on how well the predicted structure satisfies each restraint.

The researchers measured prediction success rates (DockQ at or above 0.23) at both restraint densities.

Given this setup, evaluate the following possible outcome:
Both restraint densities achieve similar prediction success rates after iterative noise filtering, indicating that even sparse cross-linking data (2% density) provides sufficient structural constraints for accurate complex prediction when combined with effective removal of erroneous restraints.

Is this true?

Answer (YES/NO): NO